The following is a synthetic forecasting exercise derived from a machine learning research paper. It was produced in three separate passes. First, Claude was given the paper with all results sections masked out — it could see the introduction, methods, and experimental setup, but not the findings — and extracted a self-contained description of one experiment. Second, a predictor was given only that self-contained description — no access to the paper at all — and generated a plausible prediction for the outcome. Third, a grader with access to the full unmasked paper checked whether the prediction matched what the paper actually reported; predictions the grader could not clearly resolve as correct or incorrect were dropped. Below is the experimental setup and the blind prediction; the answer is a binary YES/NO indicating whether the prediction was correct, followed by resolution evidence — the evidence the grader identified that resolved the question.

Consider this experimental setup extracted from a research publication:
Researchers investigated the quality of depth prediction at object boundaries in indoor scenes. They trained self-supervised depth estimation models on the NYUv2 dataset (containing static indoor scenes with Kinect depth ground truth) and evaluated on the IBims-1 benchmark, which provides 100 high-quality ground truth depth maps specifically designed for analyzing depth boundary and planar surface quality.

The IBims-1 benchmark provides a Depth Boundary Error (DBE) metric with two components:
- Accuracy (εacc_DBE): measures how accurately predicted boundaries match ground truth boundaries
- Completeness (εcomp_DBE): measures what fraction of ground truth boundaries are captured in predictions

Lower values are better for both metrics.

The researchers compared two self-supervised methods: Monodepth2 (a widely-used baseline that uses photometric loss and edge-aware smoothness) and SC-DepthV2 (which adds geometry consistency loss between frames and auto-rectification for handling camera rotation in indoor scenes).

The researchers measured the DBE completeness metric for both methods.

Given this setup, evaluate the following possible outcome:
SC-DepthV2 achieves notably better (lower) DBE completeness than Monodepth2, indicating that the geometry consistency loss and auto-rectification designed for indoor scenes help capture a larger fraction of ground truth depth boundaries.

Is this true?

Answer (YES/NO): YES